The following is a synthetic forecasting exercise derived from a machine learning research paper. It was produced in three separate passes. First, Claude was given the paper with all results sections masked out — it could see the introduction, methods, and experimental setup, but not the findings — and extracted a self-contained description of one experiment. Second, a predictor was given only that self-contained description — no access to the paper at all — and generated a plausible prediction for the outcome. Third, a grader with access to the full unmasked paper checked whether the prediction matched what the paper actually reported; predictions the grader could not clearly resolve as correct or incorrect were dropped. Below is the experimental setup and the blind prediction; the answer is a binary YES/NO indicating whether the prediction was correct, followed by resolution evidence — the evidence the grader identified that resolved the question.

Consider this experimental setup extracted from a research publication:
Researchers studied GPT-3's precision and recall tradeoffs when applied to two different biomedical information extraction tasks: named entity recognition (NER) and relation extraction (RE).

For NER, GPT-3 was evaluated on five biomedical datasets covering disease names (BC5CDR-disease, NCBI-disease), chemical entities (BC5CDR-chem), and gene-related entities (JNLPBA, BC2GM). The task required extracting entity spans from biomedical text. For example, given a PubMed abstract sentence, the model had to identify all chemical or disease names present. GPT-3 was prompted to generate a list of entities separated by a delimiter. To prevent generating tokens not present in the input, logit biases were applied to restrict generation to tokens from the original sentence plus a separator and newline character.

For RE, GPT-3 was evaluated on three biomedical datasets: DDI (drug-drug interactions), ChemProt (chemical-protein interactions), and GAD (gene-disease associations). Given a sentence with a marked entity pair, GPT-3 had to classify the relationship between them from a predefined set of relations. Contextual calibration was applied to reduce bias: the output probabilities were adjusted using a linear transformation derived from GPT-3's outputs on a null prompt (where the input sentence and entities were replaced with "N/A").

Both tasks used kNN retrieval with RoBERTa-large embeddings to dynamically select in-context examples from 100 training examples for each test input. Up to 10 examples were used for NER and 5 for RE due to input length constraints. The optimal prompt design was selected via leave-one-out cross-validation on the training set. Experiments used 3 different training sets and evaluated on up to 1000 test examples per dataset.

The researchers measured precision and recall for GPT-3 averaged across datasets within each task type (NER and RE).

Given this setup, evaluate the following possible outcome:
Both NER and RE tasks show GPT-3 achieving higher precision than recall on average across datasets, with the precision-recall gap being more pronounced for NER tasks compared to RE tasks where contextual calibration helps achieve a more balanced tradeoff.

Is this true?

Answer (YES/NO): NO